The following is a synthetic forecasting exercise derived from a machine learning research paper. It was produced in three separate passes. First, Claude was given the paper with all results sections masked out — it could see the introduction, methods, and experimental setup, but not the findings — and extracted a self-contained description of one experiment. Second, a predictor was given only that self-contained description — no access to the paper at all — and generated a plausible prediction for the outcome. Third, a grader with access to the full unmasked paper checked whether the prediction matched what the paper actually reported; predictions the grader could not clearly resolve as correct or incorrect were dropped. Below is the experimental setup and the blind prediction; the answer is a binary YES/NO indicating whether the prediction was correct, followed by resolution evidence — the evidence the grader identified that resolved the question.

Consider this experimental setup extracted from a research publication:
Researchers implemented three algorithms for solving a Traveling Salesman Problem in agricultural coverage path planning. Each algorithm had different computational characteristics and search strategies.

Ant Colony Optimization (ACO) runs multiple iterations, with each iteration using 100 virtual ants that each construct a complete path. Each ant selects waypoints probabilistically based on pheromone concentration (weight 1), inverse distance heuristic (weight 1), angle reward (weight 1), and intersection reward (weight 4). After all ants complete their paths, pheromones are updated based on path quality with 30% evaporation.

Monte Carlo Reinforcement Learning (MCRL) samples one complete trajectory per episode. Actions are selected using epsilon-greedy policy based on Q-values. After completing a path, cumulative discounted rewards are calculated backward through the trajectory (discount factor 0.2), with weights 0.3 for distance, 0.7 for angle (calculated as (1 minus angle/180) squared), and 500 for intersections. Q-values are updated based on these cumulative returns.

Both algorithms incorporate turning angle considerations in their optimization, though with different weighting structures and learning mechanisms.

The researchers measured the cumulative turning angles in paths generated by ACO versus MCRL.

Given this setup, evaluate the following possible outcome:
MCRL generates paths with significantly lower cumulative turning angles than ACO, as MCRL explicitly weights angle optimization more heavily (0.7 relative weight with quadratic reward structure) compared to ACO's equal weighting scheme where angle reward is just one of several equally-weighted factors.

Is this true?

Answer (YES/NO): YES